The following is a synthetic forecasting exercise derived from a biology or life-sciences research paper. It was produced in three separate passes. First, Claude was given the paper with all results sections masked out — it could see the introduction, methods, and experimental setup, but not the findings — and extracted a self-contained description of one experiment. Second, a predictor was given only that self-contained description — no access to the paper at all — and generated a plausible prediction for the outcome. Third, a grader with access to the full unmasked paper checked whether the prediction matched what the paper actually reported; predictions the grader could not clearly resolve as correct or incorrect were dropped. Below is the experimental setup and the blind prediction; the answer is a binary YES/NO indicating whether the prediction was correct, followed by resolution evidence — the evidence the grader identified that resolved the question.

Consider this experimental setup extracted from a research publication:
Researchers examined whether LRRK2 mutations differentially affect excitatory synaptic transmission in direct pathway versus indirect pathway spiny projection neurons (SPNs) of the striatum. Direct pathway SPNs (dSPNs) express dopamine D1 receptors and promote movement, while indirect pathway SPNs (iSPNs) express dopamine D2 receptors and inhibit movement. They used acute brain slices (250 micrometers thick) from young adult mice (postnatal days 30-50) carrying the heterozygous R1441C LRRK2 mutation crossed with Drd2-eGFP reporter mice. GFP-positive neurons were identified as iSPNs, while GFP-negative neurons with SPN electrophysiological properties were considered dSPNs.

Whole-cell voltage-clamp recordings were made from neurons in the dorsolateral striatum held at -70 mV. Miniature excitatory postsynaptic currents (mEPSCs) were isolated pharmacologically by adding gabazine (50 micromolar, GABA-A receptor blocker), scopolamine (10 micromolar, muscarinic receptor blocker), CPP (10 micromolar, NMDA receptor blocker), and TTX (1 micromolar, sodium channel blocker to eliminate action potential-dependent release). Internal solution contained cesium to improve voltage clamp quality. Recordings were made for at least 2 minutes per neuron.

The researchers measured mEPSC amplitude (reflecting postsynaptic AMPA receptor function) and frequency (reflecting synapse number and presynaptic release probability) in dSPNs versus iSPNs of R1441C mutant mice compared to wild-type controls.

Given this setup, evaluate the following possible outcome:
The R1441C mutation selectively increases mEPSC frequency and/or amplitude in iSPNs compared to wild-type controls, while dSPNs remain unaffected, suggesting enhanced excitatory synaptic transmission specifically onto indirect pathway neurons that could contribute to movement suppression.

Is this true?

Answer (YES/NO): NO